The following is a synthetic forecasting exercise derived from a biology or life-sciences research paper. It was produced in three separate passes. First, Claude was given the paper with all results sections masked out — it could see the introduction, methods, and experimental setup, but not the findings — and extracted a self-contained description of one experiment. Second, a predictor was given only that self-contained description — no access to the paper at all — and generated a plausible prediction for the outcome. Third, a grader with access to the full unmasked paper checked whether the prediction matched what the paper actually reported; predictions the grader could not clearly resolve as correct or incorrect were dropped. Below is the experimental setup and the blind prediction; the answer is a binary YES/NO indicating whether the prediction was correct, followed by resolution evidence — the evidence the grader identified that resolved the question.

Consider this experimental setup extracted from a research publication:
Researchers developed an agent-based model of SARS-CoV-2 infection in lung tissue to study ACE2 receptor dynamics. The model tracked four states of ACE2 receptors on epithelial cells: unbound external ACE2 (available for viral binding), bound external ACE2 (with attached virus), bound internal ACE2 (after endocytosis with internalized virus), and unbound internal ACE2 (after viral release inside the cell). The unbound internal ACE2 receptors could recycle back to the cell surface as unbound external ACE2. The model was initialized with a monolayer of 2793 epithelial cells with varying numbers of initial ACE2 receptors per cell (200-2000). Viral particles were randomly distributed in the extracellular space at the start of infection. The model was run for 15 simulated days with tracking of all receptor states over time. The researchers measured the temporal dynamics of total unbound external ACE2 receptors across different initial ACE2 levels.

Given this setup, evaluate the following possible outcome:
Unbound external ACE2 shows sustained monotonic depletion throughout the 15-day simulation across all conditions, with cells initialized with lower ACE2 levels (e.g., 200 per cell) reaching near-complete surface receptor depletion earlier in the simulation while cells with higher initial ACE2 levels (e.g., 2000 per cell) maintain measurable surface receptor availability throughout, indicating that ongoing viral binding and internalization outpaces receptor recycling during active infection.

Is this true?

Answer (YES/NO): NO